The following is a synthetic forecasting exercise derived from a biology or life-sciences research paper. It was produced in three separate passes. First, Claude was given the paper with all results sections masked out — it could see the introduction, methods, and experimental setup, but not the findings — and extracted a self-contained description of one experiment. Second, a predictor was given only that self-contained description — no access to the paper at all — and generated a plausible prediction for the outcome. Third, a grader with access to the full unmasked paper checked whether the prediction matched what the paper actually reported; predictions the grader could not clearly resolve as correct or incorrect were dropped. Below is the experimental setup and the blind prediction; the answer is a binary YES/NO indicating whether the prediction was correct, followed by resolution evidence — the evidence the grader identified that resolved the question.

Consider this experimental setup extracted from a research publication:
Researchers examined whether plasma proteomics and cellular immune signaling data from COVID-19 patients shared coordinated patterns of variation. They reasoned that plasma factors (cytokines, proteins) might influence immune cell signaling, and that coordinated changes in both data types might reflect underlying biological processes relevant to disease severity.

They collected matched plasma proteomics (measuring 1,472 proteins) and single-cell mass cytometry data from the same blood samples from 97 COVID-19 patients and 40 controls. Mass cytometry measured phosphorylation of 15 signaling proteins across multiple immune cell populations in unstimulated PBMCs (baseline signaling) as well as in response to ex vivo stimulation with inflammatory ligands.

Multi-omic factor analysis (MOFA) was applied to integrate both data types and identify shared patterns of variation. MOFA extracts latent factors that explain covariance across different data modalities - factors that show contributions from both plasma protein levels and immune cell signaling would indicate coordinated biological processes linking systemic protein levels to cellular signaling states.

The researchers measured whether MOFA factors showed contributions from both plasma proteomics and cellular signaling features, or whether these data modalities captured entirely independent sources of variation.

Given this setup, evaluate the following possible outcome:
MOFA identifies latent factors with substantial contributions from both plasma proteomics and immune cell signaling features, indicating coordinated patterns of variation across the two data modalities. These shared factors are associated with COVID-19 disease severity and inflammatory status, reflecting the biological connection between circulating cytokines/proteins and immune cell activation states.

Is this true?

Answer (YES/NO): NO